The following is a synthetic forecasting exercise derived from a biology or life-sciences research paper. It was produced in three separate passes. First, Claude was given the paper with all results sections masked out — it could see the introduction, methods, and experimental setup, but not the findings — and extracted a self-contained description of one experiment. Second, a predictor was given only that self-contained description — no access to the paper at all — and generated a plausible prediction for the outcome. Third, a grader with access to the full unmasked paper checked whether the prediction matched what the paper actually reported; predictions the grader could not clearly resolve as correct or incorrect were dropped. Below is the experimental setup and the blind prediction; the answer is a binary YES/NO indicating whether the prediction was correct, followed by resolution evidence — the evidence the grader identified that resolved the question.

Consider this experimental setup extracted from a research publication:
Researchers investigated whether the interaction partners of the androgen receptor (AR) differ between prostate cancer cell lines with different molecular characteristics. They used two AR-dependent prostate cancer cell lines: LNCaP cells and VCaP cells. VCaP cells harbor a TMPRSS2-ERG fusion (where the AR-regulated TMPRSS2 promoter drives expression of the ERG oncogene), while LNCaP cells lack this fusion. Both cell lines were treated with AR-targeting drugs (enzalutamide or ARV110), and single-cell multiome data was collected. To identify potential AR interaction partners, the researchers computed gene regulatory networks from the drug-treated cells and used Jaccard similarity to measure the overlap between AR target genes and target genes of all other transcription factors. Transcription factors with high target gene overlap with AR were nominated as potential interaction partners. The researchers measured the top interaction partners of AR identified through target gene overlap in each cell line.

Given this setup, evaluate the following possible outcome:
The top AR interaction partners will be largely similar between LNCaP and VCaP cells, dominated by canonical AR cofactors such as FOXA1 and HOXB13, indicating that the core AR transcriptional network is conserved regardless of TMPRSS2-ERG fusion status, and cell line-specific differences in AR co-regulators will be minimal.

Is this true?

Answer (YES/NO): NO